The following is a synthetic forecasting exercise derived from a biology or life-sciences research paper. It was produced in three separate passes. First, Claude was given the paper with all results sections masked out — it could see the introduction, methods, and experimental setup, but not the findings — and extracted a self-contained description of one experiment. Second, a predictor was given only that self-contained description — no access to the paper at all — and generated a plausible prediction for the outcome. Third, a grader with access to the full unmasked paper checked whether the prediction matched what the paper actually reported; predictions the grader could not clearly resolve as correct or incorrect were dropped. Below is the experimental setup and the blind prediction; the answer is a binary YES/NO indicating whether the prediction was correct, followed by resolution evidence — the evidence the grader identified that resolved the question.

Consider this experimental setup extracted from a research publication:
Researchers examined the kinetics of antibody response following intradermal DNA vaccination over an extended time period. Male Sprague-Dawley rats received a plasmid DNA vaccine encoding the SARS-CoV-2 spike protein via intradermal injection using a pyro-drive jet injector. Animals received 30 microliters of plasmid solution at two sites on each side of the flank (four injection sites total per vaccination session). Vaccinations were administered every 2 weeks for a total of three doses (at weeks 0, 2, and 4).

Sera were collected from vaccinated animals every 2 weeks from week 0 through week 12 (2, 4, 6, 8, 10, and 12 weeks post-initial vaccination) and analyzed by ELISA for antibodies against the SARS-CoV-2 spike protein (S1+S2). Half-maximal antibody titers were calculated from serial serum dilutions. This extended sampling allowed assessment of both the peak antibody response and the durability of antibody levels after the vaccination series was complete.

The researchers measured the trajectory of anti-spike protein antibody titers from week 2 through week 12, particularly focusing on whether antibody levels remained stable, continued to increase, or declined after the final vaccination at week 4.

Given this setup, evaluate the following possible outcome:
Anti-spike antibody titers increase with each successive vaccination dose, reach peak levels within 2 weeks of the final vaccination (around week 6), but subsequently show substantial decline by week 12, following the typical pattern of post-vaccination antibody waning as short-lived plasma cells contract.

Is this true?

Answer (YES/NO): NO